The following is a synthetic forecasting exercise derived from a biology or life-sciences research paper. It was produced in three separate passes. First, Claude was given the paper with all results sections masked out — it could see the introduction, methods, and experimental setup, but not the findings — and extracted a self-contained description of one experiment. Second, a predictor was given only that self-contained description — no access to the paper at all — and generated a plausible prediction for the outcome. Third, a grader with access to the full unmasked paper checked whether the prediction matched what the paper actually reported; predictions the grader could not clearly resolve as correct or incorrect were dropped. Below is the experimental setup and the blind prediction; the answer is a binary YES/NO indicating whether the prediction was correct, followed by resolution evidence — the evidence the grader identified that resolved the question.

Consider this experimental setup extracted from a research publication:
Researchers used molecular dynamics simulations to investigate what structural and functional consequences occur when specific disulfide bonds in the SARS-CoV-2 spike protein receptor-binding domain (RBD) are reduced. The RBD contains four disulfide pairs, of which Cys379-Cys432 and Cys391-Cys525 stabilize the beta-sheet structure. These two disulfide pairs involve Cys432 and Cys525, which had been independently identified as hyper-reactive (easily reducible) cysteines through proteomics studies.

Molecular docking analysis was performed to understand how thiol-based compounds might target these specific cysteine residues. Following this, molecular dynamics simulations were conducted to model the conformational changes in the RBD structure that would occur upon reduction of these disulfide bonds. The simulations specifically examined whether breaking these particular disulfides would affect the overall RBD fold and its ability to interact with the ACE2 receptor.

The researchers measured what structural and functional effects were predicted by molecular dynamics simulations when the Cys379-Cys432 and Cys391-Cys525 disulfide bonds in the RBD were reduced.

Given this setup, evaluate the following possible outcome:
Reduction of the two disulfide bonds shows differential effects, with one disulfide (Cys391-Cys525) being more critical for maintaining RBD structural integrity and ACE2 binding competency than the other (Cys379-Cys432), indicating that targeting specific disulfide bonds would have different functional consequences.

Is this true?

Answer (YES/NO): NO